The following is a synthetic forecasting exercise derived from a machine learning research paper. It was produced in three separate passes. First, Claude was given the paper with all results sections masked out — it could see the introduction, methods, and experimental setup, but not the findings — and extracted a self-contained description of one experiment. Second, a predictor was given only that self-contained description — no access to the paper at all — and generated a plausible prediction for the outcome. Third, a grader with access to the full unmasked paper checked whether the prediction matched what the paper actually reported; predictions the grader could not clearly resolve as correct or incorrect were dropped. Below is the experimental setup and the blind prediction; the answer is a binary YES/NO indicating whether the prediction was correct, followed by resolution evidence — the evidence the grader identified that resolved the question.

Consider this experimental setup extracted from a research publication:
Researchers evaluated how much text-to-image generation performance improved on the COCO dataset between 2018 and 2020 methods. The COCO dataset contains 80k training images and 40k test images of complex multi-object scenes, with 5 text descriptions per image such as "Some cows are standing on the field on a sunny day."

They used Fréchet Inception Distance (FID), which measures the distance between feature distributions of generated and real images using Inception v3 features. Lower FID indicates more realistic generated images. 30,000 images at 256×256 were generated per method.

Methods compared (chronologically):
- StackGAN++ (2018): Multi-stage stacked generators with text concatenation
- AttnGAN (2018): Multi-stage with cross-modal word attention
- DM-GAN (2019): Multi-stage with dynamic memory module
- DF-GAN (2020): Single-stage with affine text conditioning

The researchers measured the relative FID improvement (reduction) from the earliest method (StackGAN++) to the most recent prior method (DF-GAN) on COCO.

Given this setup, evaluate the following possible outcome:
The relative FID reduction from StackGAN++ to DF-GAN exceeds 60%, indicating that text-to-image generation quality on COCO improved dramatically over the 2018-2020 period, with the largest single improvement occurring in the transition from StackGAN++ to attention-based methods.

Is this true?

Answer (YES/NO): YES